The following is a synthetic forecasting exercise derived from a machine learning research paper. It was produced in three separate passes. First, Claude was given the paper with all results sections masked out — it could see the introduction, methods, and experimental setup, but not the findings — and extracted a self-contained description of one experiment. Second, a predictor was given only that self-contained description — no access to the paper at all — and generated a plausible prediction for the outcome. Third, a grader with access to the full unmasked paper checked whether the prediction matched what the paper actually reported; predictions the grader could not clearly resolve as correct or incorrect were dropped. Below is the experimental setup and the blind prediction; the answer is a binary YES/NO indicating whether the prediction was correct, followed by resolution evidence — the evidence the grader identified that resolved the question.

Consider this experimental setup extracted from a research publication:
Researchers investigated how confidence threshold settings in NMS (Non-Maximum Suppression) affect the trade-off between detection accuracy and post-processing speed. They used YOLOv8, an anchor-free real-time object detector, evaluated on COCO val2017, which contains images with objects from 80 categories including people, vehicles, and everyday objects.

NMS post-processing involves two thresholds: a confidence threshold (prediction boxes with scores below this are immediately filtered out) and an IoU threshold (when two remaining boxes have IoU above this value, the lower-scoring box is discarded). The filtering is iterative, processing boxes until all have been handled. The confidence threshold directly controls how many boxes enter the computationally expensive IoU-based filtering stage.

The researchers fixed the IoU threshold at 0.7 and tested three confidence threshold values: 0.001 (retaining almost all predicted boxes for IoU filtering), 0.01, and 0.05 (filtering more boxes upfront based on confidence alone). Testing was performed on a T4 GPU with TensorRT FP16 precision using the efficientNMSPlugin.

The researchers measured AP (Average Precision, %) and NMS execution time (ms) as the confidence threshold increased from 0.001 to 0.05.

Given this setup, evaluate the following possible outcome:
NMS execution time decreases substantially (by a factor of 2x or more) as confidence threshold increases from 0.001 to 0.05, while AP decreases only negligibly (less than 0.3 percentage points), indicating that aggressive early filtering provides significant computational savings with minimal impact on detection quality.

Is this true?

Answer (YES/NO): NO